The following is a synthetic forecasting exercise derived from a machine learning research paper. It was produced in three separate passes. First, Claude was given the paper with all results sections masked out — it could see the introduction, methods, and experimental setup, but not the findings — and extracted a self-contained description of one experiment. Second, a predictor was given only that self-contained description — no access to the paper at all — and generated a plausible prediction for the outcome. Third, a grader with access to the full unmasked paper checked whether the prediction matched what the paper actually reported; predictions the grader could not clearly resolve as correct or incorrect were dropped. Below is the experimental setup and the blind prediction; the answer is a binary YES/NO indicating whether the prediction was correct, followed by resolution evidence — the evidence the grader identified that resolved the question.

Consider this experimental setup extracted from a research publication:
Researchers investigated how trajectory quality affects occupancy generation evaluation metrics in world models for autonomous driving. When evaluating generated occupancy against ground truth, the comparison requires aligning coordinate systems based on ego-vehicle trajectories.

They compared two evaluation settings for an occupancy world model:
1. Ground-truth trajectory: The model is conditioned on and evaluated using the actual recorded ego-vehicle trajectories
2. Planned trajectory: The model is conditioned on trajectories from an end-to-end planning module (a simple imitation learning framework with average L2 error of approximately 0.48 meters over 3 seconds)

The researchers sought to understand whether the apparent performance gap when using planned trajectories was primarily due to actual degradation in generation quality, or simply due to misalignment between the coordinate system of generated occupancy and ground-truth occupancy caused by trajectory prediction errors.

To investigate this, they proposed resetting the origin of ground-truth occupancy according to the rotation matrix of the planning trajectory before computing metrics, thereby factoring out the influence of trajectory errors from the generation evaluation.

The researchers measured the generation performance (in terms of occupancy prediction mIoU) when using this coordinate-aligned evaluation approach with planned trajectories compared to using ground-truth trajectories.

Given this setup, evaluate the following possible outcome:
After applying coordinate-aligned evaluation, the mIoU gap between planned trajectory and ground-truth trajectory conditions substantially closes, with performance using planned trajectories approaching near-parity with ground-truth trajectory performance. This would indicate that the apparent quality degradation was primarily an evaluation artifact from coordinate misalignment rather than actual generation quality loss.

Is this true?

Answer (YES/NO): YES